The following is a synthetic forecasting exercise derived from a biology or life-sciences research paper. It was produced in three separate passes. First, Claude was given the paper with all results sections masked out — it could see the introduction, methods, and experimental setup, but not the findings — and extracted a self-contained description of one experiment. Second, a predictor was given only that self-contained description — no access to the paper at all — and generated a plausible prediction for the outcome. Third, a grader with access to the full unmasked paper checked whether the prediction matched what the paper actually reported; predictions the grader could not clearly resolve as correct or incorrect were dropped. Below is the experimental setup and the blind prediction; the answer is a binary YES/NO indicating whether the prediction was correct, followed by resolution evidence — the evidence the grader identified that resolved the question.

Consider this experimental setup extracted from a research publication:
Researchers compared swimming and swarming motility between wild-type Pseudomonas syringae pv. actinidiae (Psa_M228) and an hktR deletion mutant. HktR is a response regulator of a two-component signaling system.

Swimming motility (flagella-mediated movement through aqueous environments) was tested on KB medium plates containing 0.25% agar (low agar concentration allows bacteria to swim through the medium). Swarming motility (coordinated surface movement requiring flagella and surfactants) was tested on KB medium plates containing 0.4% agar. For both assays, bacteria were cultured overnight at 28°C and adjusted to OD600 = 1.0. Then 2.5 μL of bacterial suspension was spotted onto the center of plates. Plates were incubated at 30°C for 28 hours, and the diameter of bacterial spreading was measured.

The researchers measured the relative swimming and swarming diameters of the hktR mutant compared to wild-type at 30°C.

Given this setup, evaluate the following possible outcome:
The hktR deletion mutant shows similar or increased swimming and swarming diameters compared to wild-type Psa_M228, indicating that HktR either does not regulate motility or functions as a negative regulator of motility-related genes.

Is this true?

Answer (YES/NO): NO